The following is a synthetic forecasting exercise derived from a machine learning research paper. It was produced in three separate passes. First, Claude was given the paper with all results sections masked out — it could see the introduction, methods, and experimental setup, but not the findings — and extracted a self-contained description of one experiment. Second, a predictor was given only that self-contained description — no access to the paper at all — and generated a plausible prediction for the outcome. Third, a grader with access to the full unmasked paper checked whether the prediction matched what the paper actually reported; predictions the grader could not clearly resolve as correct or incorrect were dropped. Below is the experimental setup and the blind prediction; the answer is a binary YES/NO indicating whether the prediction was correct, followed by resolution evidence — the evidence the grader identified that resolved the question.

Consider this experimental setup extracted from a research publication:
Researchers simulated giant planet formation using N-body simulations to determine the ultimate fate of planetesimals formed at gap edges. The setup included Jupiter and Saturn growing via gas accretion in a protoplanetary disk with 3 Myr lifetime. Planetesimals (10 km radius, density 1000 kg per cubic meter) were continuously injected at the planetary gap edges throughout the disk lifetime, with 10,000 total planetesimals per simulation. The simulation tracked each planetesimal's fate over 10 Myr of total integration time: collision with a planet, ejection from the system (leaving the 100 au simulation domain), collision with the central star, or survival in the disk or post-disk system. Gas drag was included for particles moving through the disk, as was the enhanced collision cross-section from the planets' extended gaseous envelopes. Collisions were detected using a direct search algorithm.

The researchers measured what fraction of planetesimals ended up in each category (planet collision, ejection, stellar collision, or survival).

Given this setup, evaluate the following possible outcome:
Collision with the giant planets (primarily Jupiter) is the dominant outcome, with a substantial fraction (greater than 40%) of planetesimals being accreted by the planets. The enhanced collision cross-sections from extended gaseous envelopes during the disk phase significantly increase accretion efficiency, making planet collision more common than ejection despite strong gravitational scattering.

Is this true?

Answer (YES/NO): NO